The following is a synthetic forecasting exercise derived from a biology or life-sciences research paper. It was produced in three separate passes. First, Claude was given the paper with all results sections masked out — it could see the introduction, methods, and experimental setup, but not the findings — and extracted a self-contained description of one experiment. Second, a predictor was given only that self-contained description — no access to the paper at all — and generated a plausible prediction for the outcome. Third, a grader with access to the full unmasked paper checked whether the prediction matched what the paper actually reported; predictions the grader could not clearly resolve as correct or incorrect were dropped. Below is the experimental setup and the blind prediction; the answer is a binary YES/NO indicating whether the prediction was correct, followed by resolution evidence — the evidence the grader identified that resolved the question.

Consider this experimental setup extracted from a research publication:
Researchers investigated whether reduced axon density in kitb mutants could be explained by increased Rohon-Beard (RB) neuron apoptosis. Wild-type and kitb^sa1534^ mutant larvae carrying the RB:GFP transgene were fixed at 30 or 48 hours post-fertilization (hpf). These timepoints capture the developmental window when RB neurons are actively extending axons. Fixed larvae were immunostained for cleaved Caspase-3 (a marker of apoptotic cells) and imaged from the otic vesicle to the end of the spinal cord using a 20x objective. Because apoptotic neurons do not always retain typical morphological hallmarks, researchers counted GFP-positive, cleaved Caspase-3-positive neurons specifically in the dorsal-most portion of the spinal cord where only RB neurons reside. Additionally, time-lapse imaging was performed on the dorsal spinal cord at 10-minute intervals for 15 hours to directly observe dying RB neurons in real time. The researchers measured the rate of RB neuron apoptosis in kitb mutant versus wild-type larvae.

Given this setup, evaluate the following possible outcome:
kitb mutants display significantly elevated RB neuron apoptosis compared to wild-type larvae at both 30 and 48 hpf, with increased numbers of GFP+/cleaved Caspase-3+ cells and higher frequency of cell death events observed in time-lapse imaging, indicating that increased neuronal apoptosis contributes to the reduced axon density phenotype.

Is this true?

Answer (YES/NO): NO